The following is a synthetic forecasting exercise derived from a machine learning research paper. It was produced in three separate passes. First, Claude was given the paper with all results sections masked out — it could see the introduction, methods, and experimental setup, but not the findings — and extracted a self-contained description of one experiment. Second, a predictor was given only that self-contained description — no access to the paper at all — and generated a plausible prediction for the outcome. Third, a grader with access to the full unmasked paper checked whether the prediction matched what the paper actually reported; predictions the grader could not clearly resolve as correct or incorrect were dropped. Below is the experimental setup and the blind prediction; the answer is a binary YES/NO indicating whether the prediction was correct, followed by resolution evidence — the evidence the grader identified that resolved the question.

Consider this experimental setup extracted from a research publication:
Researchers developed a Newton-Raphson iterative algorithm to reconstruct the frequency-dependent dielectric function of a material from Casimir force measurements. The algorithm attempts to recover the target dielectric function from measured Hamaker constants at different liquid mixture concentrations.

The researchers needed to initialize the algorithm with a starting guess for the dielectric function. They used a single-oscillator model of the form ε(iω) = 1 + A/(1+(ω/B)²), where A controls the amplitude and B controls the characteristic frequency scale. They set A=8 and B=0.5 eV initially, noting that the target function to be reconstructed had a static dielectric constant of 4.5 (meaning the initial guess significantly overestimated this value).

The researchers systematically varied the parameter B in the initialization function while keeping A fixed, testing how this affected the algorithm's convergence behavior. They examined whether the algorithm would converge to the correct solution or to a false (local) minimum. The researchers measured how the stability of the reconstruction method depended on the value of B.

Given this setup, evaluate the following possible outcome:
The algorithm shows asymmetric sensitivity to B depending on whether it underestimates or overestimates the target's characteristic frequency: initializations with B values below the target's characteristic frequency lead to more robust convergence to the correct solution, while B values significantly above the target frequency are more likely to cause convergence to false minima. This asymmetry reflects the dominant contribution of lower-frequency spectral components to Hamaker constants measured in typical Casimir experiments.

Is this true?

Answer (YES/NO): YES